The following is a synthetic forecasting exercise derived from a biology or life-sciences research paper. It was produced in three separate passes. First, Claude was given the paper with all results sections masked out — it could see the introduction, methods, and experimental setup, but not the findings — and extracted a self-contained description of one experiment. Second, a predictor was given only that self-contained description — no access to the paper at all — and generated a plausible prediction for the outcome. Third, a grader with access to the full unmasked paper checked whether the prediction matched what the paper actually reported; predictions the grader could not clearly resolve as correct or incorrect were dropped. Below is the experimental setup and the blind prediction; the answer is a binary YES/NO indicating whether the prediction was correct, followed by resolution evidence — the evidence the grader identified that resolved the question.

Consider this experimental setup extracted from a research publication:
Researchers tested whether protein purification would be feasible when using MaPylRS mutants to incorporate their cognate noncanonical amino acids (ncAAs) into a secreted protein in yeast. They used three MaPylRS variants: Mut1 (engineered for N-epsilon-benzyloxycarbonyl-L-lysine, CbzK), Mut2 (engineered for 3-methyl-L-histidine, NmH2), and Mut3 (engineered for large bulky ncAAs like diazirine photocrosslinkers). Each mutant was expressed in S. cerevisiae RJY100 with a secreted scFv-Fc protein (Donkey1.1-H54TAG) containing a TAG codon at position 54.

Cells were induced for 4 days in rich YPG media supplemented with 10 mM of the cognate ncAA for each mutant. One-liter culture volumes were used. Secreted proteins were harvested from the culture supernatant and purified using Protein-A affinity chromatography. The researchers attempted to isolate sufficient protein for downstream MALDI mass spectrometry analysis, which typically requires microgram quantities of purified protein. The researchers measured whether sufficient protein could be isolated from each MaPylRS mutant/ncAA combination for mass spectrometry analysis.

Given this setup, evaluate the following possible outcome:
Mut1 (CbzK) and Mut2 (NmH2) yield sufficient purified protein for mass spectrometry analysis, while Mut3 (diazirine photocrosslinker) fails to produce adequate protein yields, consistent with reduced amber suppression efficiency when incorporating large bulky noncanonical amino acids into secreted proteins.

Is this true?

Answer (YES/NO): NO